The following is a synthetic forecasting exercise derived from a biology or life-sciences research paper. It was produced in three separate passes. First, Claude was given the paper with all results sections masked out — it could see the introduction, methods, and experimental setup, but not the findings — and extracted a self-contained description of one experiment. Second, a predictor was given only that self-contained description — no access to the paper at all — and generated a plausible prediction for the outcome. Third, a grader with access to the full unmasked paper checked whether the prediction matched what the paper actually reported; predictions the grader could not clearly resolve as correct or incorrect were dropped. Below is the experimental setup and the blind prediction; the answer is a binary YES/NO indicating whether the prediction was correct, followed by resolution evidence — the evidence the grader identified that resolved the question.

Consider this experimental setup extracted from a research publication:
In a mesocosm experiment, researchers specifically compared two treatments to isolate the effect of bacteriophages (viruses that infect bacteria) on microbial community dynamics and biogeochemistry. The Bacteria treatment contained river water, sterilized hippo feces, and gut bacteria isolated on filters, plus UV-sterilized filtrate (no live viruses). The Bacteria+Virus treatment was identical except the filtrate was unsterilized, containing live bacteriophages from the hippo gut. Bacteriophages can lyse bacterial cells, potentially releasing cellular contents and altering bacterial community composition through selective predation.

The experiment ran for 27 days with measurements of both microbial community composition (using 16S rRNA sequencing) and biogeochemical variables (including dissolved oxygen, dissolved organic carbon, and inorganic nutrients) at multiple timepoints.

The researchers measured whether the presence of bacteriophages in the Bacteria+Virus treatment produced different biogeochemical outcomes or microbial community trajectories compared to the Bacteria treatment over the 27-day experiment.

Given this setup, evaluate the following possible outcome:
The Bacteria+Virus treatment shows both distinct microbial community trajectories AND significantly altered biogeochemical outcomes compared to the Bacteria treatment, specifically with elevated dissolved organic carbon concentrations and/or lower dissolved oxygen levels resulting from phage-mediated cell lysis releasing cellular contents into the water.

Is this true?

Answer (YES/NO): NO